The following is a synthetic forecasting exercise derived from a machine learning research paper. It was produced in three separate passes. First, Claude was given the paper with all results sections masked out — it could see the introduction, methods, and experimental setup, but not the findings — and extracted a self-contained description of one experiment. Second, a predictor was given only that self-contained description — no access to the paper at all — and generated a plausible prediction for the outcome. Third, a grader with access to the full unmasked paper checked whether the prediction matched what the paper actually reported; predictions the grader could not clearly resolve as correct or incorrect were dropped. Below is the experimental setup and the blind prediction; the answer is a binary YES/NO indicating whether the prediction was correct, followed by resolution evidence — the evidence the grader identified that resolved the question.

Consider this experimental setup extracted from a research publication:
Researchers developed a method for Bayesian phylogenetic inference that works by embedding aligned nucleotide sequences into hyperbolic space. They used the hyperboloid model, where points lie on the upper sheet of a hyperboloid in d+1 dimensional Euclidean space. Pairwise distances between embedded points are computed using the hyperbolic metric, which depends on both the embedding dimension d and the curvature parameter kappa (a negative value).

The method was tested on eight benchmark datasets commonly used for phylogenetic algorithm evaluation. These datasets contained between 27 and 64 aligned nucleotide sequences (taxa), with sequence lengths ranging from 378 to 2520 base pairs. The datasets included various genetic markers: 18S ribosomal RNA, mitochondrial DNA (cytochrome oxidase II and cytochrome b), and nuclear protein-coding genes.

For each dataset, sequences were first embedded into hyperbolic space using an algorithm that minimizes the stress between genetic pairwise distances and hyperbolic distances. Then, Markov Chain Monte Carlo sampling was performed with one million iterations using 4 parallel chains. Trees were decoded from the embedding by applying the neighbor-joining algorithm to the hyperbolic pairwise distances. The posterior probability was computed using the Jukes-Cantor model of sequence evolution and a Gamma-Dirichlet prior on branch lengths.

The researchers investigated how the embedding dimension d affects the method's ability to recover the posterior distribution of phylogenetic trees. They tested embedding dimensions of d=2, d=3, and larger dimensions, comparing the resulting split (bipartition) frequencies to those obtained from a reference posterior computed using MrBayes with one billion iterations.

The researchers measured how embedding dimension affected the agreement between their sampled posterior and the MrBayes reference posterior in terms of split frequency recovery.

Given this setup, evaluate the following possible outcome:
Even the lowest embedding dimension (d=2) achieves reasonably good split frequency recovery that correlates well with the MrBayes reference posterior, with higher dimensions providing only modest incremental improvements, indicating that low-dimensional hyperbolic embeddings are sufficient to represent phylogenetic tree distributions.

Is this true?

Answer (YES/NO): NO